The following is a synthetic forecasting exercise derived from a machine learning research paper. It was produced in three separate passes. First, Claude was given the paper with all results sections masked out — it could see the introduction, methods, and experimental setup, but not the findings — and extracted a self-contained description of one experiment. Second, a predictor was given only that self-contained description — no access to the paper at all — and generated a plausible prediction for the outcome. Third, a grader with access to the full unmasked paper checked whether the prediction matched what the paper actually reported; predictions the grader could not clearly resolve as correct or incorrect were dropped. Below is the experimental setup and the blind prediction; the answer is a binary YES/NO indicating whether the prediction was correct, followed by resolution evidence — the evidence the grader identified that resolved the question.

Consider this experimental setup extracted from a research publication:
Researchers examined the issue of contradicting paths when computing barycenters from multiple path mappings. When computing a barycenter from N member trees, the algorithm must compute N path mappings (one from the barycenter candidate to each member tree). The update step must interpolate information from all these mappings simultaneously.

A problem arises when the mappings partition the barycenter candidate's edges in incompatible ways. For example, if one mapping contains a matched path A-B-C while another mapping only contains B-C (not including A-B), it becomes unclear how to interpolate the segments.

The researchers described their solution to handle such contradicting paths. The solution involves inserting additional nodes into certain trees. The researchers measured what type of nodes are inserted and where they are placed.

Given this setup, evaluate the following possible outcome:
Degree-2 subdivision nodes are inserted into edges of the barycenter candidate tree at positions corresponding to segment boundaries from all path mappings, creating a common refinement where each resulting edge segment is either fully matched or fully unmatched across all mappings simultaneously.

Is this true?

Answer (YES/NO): NO